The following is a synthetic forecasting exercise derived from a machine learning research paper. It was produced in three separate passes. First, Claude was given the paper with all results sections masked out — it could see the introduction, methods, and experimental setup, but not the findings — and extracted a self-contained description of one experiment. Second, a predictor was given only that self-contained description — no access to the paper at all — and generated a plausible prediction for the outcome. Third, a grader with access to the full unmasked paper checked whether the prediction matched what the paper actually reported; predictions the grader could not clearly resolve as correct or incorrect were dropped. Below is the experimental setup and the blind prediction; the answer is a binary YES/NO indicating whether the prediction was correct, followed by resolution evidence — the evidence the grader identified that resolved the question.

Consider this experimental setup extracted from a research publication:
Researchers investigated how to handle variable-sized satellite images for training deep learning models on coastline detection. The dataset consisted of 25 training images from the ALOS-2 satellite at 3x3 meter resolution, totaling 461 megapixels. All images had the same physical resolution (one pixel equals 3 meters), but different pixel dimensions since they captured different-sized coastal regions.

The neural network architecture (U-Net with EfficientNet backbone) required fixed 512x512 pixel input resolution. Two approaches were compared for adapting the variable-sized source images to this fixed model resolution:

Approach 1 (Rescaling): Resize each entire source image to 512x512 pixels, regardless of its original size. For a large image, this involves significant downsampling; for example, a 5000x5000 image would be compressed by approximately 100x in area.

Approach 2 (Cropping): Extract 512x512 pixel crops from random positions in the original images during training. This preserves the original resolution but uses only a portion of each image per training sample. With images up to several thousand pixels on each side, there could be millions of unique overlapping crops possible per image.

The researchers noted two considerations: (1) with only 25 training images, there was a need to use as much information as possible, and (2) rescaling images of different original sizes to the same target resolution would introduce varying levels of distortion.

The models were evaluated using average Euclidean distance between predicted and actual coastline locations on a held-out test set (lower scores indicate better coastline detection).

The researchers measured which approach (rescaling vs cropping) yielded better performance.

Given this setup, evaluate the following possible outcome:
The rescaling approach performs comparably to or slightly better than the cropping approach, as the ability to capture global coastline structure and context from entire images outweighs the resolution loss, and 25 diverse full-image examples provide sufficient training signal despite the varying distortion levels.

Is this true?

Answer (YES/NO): NO